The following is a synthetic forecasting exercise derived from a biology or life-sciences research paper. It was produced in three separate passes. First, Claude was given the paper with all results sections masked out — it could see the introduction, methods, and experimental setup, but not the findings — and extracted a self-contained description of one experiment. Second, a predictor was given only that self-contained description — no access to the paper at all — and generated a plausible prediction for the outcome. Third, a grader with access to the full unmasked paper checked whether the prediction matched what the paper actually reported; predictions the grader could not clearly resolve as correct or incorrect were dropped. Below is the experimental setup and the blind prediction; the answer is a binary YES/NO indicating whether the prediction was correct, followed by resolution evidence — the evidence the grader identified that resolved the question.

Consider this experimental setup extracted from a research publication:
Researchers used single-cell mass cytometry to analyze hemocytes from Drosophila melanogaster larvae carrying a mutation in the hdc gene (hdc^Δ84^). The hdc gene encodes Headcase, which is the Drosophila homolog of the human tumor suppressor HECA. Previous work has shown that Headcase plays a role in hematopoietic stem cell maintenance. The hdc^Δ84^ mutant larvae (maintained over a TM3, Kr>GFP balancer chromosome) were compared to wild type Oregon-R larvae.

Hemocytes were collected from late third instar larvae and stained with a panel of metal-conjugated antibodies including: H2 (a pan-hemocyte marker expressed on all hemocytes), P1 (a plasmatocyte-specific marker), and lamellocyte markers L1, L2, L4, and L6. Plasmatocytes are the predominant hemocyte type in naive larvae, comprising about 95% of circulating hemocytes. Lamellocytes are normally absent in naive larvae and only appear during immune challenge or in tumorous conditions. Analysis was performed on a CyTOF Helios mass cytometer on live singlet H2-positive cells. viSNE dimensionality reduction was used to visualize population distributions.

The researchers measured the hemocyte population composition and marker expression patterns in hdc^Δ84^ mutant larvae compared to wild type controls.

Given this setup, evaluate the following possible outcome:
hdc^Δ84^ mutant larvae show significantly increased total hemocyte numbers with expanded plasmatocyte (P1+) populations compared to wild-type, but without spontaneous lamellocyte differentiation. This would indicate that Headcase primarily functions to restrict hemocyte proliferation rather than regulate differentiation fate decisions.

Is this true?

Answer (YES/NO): NO